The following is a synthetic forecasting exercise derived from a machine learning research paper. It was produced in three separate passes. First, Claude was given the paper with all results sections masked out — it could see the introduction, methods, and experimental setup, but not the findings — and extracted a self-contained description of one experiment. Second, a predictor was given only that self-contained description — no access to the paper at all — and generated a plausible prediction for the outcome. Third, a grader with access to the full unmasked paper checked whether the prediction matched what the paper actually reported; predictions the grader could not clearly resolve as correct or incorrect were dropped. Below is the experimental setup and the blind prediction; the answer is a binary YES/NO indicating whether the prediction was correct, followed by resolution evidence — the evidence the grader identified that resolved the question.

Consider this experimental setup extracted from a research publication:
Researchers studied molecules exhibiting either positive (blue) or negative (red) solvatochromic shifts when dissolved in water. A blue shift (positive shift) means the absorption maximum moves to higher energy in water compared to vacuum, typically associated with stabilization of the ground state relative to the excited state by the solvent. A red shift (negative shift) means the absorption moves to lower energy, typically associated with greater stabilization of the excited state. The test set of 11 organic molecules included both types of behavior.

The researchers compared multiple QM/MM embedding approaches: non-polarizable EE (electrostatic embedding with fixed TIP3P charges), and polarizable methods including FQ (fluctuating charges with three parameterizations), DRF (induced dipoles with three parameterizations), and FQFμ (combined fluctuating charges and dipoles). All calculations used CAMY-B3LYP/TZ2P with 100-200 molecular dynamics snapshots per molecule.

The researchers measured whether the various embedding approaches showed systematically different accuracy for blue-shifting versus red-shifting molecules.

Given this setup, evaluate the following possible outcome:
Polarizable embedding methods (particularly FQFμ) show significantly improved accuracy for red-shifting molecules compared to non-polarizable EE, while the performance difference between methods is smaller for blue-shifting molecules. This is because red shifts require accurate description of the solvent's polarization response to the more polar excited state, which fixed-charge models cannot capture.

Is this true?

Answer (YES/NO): NO